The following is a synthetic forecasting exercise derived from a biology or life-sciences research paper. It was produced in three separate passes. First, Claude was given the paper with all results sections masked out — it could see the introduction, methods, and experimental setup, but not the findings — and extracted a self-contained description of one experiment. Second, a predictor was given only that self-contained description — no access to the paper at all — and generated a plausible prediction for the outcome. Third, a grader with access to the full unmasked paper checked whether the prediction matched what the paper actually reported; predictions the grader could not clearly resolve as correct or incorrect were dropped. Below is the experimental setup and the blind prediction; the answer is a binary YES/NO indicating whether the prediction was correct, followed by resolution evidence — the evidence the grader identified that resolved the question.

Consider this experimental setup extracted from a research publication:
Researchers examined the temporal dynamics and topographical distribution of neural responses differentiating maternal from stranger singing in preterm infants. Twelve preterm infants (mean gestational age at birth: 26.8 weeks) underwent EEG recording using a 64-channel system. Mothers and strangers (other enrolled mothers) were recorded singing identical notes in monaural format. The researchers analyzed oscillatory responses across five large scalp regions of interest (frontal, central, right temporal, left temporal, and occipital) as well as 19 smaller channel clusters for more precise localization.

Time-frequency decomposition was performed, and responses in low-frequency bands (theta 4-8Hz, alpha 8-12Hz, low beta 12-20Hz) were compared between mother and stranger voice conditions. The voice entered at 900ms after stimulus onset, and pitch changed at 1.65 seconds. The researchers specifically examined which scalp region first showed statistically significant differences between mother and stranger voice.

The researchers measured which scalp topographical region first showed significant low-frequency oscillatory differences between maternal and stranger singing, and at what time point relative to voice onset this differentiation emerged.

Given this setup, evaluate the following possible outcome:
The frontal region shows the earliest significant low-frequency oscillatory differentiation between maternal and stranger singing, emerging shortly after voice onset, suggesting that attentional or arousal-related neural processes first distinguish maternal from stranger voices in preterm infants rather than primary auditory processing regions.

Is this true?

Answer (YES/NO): YES